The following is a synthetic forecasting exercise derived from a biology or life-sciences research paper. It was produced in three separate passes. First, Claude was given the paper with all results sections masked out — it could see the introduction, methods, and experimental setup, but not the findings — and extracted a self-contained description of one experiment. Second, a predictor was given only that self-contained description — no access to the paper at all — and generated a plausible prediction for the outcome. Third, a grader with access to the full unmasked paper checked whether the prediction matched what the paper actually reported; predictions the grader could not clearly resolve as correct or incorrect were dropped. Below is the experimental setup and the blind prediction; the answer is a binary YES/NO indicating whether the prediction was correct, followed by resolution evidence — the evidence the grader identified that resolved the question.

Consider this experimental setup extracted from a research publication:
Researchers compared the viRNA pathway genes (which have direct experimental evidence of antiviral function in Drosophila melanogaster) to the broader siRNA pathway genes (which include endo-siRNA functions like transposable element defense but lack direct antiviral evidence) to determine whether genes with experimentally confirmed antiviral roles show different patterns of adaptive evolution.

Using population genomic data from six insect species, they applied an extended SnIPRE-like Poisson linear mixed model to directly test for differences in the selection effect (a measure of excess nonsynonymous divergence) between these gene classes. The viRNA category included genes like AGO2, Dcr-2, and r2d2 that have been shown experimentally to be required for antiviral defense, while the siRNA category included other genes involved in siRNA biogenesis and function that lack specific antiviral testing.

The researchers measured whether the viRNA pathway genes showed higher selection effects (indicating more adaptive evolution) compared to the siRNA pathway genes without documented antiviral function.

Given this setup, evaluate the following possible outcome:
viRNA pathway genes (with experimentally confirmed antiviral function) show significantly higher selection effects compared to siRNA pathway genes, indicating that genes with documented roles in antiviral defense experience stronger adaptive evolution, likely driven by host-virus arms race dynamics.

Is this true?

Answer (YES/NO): NO